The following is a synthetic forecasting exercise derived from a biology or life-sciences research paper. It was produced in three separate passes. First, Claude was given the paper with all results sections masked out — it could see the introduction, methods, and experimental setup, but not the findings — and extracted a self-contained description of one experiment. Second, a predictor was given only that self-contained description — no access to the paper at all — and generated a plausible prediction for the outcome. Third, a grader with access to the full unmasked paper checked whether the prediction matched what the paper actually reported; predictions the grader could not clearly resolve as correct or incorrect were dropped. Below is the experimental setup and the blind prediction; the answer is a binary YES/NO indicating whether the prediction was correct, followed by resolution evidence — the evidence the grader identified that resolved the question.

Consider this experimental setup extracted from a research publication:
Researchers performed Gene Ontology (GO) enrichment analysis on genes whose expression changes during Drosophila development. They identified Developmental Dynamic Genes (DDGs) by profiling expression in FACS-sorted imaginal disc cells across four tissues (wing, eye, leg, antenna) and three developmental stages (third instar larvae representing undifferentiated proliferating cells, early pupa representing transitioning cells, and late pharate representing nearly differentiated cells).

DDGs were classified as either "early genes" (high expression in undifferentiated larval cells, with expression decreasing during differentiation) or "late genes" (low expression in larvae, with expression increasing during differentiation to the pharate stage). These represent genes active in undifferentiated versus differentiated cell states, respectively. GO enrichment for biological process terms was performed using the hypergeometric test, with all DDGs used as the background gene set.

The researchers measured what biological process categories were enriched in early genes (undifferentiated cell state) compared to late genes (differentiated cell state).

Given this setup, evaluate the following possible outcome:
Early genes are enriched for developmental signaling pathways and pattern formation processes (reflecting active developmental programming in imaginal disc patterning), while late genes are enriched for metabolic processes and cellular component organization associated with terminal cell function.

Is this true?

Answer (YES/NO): NO